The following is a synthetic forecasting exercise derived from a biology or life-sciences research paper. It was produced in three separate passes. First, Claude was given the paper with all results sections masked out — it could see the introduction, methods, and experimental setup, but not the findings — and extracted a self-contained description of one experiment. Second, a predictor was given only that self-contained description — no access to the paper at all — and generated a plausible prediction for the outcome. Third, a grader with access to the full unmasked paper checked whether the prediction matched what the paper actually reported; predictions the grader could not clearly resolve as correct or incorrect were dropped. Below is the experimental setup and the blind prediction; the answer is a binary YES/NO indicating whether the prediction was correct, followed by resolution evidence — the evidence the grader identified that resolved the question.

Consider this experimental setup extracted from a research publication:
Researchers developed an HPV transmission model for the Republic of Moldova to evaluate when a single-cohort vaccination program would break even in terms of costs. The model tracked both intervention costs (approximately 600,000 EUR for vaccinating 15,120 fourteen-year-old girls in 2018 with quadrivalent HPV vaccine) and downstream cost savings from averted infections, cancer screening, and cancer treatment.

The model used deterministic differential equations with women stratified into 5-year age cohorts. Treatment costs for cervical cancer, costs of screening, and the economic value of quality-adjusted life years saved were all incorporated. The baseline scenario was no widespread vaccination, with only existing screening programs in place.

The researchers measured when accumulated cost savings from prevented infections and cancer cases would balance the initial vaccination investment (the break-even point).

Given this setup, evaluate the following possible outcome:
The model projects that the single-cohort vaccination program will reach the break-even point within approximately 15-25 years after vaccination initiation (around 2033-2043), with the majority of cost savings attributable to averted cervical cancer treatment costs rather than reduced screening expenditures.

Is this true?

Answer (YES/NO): NO